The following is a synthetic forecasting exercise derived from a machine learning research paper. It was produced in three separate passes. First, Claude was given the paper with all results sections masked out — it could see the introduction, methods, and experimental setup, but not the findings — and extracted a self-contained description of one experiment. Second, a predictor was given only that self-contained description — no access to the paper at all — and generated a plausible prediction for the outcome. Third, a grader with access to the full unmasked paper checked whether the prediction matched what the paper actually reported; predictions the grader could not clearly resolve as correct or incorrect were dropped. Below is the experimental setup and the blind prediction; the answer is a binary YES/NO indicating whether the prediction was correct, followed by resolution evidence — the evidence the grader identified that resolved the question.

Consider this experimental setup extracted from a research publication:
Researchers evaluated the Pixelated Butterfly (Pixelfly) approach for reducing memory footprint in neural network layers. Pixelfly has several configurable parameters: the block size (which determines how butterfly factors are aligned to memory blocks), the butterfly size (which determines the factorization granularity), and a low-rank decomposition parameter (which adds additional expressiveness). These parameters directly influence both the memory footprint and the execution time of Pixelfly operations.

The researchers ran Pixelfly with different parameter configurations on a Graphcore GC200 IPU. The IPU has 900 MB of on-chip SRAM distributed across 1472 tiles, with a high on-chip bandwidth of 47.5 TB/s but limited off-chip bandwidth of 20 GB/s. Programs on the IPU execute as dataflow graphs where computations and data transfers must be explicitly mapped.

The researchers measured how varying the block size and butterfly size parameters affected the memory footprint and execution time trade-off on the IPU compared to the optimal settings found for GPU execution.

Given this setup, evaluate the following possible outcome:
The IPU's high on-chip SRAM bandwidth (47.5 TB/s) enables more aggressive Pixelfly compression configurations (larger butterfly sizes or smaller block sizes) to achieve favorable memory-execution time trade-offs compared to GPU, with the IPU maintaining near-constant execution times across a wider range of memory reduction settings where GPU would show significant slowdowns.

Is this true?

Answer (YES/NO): NO